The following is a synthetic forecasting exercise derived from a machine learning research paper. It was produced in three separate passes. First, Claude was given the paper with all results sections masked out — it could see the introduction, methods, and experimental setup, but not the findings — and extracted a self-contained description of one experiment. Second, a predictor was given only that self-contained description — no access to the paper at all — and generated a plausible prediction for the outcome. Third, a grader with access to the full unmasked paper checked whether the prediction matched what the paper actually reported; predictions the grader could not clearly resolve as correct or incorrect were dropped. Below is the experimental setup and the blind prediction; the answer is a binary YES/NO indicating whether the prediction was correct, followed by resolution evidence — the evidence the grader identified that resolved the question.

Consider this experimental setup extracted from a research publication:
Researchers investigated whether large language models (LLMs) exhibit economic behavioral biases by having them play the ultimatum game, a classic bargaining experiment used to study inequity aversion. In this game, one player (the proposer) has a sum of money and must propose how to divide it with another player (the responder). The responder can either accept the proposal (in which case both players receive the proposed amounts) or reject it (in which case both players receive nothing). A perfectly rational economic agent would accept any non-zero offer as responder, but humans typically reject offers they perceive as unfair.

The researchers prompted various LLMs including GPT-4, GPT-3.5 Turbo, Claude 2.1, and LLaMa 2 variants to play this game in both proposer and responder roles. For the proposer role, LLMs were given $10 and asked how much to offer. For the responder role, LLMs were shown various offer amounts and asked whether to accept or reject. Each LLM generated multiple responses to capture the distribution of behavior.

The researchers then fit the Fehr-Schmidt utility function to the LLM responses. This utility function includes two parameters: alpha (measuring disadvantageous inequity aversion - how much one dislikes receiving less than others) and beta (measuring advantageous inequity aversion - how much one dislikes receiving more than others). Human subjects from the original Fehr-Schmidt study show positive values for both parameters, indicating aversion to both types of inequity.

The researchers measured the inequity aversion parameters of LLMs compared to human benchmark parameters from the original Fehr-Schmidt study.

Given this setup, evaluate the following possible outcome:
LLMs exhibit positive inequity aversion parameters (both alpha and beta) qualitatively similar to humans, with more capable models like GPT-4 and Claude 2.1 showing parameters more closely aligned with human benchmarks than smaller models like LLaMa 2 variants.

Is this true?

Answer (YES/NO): NO